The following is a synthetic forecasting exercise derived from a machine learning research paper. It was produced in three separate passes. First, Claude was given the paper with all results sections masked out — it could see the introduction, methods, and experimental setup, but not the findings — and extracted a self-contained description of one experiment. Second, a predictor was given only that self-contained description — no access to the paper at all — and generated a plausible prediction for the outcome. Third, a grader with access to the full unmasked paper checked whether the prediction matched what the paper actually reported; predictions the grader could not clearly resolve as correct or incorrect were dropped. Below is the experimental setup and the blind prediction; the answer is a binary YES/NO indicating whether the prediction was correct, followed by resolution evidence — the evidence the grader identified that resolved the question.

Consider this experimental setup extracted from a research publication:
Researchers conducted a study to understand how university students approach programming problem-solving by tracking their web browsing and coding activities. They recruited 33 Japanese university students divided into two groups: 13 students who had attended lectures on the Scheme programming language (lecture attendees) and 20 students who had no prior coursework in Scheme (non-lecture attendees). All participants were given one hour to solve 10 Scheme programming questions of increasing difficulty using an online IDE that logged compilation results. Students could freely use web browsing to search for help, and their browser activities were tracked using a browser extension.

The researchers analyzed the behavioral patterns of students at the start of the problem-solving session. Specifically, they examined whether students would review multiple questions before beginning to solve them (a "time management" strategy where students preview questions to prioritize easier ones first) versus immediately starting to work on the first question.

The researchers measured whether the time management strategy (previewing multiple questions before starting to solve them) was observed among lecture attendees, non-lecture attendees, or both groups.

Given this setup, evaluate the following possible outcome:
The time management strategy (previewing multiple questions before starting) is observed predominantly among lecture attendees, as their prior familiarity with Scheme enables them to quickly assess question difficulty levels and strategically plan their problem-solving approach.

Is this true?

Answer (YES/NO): YES